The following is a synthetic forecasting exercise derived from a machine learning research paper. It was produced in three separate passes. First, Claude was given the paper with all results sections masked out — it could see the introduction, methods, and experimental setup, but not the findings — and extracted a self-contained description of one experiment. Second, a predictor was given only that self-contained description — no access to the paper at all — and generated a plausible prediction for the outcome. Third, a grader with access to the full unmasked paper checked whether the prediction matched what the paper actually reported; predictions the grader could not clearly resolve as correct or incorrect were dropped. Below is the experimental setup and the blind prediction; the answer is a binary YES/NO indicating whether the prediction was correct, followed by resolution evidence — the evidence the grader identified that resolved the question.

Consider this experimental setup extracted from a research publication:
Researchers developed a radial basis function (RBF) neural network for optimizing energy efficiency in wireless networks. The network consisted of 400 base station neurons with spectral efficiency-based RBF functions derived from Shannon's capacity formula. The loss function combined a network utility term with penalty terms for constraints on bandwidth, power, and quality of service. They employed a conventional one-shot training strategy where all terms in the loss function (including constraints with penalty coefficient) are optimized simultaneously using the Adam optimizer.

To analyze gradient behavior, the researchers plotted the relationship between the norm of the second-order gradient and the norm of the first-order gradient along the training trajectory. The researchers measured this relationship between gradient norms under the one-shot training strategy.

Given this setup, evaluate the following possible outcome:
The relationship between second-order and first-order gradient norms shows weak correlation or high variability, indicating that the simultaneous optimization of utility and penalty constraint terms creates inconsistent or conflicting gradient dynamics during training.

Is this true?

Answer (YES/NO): NO